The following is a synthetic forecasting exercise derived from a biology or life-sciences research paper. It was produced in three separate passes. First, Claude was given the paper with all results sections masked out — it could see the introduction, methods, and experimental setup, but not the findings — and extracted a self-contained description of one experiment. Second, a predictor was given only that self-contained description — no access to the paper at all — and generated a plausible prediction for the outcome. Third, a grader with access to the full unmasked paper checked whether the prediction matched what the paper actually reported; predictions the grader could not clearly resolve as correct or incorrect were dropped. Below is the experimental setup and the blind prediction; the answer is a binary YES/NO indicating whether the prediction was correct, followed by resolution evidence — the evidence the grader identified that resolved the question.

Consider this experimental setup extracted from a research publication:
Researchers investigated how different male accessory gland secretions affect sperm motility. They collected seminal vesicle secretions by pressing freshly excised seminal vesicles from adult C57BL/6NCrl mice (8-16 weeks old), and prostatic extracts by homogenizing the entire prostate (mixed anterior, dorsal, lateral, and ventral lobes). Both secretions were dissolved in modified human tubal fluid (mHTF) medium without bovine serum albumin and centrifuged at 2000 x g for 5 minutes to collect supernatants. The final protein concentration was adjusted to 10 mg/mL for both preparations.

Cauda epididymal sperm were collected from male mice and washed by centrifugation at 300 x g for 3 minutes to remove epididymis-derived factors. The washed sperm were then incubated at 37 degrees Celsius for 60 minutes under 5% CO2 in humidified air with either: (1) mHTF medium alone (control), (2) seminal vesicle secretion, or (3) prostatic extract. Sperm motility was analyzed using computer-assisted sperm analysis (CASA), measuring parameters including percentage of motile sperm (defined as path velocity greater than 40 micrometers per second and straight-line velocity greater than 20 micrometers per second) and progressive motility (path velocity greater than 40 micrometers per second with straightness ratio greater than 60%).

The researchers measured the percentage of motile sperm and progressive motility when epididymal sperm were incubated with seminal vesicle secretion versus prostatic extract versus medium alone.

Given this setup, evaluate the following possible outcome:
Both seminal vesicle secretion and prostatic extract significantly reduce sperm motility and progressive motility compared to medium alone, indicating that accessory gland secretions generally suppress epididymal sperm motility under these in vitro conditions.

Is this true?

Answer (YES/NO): NO